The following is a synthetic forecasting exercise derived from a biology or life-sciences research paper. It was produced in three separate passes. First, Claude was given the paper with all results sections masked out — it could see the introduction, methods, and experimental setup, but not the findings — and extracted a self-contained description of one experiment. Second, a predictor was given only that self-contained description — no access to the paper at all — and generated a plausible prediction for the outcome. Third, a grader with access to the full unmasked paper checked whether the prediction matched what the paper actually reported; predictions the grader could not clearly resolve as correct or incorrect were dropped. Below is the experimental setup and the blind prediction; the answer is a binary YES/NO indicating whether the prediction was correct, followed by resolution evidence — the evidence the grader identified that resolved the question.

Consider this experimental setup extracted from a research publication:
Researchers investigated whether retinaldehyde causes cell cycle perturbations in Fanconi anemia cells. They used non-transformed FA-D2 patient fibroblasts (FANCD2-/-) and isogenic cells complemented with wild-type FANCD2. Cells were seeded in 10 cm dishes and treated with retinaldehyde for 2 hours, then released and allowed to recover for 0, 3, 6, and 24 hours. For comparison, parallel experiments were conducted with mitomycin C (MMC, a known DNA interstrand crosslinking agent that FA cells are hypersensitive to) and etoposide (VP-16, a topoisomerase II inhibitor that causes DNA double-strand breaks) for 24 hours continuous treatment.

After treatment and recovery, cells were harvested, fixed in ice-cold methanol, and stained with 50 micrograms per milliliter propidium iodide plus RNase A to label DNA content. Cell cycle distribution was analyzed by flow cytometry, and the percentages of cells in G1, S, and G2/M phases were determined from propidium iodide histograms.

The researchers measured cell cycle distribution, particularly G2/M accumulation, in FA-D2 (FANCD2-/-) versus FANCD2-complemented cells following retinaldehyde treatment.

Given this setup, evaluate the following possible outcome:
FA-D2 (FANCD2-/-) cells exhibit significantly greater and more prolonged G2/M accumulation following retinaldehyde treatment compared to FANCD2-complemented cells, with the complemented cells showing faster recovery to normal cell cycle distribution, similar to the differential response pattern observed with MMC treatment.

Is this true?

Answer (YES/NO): NO